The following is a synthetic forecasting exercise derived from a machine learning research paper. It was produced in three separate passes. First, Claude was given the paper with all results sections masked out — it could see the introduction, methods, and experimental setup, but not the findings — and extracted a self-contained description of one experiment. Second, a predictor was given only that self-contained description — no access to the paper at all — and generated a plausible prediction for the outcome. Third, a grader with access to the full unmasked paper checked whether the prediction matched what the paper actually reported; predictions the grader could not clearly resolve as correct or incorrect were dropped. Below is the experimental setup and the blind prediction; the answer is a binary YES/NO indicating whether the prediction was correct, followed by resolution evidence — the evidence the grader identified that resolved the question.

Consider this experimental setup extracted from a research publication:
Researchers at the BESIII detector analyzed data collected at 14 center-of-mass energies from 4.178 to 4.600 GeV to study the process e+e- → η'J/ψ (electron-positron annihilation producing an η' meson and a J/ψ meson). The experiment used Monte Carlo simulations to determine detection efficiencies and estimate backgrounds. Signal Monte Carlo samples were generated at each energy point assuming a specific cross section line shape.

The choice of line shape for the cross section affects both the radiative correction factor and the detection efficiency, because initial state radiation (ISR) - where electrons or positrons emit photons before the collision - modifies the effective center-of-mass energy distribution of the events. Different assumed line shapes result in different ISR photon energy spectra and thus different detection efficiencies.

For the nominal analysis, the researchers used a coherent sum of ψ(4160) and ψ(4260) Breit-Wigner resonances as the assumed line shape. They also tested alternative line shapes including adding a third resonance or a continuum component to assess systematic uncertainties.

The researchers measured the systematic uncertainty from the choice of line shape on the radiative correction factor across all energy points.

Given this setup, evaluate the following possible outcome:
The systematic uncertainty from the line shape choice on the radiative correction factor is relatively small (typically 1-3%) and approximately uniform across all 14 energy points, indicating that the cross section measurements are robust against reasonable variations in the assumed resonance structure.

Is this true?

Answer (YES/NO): NO